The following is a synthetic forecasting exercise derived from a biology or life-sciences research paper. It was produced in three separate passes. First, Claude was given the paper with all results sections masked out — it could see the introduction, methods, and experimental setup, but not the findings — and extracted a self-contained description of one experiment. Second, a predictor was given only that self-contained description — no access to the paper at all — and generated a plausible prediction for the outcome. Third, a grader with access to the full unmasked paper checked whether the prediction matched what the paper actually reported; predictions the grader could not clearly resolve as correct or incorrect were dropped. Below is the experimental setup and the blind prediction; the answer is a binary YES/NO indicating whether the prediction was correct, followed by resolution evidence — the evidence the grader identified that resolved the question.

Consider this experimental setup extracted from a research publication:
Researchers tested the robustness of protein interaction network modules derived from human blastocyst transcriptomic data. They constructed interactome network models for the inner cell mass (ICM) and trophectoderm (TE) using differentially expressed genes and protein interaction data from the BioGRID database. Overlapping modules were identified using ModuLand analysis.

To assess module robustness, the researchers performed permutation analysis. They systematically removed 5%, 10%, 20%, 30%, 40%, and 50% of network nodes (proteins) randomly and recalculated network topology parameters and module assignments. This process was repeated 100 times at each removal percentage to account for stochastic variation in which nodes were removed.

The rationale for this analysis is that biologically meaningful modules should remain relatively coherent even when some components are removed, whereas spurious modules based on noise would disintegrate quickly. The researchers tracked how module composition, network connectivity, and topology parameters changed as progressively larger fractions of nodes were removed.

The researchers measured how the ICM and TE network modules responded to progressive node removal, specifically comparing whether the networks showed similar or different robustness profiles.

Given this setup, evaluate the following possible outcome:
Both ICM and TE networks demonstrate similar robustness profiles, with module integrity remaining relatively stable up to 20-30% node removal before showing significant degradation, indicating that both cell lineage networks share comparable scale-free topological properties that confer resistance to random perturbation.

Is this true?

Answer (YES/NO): NO